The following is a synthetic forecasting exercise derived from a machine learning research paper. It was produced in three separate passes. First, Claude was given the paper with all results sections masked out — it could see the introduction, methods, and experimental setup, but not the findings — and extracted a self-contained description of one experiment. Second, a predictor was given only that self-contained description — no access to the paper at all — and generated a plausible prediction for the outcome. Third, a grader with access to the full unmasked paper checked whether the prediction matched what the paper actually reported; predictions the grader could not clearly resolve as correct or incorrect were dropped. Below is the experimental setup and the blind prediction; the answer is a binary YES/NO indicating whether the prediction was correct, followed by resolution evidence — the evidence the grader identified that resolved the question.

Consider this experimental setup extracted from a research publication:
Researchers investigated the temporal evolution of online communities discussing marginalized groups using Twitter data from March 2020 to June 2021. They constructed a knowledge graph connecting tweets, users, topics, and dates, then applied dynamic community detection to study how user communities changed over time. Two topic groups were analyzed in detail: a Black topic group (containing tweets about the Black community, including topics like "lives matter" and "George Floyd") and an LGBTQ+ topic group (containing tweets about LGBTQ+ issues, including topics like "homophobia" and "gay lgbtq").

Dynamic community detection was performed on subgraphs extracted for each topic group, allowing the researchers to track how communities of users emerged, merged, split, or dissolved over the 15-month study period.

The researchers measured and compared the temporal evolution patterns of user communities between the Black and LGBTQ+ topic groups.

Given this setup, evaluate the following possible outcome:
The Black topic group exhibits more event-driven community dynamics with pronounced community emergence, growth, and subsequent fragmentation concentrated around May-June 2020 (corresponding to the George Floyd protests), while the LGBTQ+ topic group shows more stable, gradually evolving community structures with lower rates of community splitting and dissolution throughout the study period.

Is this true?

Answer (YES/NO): NO